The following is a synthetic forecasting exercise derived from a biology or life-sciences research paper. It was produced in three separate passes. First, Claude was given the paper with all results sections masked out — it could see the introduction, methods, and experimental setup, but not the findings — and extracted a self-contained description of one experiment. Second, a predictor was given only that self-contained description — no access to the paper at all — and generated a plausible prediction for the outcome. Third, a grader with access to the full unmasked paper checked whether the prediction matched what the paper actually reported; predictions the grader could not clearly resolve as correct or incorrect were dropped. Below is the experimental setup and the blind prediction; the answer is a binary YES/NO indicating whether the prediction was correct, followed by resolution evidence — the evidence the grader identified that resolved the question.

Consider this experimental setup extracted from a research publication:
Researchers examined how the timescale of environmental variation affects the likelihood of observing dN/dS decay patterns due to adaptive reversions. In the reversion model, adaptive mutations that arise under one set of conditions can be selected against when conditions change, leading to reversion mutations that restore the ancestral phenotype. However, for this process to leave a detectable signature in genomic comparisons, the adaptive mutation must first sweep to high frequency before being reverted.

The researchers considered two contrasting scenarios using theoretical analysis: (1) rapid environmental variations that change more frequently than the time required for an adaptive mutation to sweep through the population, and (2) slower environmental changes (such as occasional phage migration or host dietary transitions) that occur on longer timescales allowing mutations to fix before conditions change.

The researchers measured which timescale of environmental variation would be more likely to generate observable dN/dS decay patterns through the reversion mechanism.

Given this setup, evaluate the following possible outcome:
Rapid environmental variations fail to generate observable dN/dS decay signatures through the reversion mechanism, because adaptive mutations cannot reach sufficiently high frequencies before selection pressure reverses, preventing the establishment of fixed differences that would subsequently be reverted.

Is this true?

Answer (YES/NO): YES